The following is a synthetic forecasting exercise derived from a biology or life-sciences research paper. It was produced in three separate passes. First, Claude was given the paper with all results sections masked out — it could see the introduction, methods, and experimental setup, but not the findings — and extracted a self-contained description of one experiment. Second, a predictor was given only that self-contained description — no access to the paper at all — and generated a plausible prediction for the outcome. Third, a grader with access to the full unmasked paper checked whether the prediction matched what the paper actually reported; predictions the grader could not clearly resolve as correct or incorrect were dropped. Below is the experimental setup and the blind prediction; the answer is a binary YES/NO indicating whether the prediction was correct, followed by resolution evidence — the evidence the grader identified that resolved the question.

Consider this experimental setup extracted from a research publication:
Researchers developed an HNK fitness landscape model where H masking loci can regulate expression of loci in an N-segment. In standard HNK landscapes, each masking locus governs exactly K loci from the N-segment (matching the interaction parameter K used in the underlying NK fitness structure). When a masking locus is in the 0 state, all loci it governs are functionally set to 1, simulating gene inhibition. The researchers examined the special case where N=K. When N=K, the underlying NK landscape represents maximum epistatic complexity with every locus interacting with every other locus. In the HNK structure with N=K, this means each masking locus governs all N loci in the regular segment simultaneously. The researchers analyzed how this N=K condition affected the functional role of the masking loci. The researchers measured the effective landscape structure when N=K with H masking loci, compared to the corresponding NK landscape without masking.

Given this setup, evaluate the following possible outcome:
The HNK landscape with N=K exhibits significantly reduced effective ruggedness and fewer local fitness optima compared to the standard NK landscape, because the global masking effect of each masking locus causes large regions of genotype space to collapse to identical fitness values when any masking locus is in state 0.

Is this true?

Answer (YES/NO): NO